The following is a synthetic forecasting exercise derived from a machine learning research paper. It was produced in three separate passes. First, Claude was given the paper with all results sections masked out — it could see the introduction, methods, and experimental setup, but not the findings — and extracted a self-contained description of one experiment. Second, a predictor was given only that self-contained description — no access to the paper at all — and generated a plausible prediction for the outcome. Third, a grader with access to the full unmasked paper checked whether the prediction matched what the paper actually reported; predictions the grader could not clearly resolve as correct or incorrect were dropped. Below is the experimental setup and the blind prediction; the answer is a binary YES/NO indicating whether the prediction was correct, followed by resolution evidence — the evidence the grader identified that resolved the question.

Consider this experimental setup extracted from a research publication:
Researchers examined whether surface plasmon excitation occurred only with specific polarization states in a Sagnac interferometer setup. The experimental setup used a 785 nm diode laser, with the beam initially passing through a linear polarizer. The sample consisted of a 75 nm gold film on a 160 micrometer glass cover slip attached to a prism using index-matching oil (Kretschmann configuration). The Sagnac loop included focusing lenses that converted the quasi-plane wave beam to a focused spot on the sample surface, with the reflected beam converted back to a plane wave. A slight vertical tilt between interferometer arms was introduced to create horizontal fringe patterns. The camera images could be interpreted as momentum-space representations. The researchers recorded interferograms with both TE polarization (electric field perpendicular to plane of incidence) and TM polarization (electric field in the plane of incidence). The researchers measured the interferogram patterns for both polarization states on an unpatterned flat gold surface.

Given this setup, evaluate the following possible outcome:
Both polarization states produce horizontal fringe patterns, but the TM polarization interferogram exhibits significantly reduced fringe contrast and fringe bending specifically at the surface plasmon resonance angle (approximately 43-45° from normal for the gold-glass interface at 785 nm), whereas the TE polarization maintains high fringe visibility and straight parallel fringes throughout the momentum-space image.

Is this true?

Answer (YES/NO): NO